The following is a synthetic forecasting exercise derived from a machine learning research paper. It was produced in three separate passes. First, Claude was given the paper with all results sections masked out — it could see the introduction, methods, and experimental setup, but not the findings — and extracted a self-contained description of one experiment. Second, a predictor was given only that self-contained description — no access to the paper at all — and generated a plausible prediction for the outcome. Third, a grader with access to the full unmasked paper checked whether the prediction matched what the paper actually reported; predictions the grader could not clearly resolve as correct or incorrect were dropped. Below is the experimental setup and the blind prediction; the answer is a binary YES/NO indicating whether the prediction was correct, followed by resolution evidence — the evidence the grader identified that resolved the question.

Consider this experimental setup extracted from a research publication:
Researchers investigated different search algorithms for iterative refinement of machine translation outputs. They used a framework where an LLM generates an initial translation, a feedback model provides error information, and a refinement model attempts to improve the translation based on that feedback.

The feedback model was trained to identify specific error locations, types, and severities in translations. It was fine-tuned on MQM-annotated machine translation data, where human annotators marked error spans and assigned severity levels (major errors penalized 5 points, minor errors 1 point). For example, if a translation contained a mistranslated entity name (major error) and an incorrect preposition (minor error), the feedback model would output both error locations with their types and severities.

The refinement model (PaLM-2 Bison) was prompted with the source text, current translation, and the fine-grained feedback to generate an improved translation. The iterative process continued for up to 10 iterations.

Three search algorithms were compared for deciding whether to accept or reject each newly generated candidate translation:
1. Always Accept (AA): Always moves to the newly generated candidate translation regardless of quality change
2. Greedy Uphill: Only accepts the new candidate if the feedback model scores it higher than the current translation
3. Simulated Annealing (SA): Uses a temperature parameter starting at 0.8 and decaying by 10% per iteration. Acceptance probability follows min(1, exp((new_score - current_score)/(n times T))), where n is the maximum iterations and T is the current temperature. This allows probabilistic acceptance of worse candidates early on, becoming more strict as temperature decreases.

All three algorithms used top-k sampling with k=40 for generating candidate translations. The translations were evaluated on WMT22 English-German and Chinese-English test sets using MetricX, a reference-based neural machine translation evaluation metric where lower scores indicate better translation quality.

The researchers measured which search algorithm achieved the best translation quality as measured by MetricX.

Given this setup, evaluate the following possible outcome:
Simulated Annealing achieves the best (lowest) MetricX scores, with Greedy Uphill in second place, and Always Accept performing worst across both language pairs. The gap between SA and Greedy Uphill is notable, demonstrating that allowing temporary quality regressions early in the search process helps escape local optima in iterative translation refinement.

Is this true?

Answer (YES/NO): NO